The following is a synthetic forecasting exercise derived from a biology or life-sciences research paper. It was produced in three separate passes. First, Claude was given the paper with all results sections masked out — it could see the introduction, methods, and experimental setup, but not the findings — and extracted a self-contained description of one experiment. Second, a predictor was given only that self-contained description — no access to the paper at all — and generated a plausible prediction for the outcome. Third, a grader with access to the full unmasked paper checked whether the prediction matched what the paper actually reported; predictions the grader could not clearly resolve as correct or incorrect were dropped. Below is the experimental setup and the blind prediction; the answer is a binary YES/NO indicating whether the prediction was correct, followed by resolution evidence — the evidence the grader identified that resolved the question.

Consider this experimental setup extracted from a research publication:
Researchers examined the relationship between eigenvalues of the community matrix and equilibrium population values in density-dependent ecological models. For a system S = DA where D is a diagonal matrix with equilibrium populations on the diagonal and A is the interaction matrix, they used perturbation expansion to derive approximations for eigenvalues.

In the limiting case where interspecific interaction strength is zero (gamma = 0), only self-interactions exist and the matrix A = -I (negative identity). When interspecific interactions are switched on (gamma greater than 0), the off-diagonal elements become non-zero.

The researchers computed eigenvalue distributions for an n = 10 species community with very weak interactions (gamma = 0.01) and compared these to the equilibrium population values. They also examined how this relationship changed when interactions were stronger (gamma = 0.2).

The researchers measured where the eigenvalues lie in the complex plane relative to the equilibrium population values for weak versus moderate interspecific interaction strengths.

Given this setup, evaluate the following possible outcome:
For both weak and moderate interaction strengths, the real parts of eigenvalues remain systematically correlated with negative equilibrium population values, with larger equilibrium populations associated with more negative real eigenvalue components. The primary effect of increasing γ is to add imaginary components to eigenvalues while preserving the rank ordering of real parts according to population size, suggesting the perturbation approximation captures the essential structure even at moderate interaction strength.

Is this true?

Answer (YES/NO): YES